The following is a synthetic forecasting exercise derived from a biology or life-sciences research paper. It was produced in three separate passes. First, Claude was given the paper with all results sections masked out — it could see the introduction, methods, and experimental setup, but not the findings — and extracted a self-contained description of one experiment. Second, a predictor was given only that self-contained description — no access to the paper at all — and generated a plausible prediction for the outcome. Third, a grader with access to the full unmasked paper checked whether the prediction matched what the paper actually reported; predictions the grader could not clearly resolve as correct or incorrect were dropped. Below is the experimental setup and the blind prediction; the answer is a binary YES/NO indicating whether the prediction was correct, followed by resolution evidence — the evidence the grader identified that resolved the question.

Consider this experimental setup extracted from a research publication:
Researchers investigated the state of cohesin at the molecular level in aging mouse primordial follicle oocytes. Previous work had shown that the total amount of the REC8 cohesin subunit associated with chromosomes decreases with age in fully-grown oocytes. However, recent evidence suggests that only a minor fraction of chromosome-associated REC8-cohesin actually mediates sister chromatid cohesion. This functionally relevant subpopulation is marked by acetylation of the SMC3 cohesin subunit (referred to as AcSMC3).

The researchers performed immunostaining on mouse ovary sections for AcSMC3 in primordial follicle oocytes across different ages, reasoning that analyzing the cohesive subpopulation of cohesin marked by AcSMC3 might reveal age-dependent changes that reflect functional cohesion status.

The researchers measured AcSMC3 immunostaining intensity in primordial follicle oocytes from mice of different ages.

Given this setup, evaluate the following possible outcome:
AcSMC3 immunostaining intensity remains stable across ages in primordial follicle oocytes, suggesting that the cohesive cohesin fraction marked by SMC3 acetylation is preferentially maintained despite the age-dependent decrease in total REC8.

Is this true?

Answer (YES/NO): NO